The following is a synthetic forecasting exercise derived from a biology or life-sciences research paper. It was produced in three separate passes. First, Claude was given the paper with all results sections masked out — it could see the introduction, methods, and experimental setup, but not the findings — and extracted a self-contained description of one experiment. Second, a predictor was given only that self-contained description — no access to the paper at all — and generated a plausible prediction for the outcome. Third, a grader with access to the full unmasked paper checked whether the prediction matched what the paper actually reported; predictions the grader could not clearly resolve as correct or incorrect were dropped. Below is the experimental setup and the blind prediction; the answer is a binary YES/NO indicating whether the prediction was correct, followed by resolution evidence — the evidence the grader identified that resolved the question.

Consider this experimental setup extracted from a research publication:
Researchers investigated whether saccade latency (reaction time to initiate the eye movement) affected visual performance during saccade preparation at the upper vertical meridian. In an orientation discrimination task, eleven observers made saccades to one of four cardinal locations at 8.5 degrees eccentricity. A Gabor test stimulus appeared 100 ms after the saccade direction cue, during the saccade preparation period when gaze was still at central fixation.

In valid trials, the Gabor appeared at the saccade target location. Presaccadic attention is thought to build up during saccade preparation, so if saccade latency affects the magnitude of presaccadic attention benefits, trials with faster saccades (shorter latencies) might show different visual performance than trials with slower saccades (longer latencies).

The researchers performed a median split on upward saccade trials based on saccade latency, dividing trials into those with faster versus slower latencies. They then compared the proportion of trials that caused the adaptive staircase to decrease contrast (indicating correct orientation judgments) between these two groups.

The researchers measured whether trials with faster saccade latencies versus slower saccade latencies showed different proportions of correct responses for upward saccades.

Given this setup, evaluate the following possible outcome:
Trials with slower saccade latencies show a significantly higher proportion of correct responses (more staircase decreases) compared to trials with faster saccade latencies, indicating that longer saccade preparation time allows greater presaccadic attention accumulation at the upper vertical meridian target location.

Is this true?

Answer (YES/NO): NO